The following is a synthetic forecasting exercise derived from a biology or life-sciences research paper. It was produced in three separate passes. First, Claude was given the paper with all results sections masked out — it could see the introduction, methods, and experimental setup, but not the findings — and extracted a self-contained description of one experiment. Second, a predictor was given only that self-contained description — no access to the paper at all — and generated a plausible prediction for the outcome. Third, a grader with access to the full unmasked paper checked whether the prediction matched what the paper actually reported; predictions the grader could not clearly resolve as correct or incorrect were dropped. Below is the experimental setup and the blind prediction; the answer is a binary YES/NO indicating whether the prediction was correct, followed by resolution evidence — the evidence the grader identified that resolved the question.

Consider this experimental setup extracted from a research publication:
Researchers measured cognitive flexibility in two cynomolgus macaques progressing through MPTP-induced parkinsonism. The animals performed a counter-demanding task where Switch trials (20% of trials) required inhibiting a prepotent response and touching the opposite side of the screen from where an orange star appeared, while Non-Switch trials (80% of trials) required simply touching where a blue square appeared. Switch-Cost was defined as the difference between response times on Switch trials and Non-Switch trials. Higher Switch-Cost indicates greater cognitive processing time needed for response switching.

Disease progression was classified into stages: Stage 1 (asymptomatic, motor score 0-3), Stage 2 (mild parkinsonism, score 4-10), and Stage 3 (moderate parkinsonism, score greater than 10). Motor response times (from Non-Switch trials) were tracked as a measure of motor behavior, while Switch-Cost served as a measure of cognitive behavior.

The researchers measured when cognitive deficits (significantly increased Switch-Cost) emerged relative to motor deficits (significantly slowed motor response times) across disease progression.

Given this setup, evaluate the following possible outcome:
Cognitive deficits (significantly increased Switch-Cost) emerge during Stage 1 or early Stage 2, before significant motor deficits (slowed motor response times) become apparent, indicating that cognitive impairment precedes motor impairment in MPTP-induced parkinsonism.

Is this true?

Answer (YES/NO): NO